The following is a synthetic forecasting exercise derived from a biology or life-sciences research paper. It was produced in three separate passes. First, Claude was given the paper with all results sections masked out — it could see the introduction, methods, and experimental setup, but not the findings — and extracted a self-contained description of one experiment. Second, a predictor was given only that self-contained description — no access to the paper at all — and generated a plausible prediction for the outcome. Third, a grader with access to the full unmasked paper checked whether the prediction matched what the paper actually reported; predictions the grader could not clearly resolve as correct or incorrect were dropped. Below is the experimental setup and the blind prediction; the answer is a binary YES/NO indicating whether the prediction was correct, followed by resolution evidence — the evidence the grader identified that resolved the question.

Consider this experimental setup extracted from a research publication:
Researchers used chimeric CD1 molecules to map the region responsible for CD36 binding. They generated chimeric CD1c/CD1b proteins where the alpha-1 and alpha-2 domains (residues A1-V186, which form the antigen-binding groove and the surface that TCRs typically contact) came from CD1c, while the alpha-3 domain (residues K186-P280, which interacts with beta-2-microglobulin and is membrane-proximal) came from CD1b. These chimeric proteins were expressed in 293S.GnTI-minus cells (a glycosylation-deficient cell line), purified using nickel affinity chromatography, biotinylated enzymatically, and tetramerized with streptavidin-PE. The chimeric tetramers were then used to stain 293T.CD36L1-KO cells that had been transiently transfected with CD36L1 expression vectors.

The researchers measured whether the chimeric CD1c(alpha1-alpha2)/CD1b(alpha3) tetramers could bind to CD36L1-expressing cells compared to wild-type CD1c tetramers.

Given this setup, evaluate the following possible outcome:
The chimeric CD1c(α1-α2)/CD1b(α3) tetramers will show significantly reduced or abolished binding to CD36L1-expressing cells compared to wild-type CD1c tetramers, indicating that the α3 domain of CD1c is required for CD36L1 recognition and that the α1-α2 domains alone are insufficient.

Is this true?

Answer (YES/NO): NO